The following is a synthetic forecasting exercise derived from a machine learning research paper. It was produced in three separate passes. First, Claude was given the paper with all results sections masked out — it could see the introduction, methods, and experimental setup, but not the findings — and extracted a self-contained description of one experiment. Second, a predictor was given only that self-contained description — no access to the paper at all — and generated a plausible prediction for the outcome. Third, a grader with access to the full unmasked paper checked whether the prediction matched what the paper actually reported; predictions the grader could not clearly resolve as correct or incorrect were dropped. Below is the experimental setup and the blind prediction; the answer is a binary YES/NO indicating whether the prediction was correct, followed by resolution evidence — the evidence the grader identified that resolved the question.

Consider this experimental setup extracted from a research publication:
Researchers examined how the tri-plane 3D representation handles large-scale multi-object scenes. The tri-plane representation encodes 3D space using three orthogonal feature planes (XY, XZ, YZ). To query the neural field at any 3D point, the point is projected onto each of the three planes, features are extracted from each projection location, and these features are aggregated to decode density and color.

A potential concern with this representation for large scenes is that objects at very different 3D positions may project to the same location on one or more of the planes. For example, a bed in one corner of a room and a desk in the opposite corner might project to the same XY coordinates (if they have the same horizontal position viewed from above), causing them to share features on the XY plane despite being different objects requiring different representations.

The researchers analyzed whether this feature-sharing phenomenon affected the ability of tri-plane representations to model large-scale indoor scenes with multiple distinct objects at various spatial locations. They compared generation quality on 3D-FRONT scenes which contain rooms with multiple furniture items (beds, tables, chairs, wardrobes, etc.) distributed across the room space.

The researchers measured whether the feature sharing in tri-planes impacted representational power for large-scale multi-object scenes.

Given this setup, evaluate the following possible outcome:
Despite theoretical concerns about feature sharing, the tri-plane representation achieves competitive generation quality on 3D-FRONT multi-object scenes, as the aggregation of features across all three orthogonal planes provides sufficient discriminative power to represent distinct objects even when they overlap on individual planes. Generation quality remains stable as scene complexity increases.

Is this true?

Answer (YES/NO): NO